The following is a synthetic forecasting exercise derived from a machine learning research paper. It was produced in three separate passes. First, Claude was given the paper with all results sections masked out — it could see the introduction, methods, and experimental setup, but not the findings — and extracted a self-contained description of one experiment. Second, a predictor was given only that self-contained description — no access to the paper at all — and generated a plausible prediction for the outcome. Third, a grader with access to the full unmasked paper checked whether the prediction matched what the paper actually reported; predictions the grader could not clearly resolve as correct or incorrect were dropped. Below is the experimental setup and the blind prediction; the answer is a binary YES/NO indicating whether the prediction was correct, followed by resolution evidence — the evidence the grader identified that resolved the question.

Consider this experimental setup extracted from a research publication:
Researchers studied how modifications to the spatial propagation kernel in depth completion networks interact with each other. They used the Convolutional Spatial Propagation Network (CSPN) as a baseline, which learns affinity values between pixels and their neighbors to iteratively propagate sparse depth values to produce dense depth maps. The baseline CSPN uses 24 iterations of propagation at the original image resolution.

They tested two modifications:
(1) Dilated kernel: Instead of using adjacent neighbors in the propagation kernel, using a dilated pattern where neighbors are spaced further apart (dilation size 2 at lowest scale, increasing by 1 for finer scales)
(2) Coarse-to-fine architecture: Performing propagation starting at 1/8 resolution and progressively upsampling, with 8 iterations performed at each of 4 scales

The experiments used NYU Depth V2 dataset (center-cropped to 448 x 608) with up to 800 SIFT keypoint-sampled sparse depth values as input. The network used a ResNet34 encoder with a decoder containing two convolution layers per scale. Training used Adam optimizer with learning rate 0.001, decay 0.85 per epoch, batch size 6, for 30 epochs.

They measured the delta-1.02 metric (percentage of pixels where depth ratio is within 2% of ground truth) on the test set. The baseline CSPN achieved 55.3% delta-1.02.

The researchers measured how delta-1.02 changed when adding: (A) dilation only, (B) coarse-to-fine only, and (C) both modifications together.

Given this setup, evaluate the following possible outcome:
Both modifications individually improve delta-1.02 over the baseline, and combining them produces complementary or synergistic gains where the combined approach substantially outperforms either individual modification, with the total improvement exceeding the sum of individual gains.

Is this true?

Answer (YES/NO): NO